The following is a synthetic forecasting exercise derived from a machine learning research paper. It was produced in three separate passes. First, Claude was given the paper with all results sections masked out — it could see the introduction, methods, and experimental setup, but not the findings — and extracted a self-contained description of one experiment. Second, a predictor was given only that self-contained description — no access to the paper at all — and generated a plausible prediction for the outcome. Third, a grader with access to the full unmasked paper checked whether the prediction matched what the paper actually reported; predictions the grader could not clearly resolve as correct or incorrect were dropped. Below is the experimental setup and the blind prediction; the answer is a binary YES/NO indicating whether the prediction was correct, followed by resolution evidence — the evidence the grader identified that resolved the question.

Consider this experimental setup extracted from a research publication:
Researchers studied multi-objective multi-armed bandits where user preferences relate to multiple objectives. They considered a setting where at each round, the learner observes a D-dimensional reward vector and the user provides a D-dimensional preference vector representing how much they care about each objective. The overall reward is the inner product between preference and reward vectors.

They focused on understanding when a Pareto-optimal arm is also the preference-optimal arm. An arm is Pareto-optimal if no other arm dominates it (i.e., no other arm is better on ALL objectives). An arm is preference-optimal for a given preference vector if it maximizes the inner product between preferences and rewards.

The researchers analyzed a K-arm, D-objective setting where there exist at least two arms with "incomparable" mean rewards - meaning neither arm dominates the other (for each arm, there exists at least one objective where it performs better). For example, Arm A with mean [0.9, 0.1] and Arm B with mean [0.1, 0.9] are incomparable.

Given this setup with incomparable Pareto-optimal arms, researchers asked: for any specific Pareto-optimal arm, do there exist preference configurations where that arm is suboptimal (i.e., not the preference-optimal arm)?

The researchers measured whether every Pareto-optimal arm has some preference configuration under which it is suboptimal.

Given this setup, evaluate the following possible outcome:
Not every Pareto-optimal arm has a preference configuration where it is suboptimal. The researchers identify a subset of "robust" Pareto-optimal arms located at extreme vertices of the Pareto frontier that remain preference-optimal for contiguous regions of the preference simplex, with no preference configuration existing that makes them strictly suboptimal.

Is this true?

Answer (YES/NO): NO